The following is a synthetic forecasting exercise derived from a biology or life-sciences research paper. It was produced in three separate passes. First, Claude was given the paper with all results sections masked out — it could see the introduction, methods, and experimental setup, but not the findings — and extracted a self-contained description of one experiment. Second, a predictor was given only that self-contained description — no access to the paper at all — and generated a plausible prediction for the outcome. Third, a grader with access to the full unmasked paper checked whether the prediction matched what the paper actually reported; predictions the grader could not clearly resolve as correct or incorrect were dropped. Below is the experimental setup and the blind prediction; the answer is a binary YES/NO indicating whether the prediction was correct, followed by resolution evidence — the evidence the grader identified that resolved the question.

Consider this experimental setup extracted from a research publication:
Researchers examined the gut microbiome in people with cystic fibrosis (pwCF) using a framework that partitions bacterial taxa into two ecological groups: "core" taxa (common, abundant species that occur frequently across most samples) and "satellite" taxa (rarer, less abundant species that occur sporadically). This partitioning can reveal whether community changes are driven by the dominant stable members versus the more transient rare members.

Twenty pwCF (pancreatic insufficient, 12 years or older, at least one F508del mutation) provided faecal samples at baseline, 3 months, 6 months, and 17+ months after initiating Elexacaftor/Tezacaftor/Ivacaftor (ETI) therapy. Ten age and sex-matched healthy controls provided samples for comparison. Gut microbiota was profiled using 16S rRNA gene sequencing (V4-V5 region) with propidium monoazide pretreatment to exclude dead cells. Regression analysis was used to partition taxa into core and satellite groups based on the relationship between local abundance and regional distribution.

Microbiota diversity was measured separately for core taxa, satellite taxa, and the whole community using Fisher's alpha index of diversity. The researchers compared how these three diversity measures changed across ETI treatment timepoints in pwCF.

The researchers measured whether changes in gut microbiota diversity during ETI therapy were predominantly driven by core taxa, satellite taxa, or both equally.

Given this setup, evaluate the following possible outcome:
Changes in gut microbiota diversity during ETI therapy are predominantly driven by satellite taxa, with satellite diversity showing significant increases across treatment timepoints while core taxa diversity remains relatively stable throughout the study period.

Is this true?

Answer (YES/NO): NO